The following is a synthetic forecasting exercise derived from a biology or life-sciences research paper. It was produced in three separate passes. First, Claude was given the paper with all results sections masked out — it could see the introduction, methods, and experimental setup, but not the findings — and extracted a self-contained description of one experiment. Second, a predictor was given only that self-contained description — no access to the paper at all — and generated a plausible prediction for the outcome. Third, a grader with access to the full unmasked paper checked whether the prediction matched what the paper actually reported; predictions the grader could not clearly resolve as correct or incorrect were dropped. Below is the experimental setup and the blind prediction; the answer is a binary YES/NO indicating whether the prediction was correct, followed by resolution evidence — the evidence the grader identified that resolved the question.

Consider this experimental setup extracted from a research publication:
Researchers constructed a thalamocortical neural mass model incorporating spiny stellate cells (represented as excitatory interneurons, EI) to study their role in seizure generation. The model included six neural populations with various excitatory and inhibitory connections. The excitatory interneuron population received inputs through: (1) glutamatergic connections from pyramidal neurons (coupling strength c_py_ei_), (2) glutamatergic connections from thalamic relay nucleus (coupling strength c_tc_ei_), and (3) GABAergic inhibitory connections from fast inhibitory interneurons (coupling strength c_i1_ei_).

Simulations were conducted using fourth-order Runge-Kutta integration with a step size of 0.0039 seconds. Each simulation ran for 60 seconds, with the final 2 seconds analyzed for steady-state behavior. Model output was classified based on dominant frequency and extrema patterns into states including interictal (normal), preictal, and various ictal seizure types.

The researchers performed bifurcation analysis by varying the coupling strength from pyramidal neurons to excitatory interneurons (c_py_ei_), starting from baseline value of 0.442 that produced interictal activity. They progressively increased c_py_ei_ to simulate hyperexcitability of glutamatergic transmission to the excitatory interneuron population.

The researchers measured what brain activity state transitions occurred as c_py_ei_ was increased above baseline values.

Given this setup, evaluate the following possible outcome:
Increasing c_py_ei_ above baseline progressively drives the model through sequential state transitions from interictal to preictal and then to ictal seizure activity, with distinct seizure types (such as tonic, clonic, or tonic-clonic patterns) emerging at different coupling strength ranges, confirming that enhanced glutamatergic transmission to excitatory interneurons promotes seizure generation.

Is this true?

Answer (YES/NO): NO